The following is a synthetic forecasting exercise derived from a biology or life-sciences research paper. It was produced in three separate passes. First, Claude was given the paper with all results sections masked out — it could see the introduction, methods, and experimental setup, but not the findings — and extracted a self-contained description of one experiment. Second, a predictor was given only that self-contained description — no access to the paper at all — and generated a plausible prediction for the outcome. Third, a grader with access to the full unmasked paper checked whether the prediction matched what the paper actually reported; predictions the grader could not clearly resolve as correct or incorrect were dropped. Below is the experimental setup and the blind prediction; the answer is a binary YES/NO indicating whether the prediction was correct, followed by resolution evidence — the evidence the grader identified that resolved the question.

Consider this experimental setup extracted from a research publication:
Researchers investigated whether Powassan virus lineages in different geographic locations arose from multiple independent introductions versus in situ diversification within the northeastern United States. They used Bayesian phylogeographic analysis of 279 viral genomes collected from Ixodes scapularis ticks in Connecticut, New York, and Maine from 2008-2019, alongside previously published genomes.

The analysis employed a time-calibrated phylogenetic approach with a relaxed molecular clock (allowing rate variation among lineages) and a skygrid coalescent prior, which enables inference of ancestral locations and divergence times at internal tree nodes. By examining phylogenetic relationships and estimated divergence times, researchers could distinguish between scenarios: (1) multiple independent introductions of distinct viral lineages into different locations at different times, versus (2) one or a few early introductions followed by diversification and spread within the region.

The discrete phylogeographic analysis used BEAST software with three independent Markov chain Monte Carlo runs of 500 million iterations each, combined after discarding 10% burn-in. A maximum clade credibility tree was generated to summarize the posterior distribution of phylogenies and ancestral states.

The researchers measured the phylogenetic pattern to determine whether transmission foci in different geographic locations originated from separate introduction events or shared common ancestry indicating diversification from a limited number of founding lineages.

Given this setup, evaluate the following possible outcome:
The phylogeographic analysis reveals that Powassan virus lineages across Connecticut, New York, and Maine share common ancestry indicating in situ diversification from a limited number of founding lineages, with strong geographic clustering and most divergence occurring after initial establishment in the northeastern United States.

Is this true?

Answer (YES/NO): YES